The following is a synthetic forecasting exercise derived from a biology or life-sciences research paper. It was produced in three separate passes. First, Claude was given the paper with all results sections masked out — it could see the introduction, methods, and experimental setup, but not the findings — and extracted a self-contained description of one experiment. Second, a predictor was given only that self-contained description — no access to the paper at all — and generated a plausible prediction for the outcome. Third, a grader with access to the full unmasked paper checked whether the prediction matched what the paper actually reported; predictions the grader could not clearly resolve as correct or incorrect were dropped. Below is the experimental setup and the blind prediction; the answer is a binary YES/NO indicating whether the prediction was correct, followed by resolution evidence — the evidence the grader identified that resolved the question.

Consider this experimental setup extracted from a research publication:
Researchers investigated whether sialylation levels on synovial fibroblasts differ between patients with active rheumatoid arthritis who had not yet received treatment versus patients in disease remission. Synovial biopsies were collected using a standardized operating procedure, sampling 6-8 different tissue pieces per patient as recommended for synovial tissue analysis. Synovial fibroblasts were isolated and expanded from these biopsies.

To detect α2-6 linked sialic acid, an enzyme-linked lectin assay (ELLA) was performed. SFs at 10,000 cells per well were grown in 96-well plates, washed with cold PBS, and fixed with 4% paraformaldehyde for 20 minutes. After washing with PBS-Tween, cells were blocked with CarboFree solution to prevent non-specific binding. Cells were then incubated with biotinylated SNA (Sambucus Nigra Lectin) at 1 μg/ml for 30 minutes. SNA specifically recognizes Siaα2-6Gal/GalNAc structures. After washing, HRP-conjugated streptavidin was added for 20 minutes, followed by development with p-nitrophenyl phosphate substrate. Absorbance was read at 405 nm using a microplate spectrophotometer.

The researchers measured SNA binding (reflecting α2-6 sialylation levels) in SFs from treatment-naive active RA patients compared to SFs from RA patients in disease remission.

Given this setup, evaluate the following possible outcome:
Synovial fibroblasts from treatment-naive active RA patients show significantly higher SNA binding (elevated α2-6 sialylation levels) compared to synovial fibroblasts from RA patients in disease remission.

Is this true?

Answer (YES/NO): NO